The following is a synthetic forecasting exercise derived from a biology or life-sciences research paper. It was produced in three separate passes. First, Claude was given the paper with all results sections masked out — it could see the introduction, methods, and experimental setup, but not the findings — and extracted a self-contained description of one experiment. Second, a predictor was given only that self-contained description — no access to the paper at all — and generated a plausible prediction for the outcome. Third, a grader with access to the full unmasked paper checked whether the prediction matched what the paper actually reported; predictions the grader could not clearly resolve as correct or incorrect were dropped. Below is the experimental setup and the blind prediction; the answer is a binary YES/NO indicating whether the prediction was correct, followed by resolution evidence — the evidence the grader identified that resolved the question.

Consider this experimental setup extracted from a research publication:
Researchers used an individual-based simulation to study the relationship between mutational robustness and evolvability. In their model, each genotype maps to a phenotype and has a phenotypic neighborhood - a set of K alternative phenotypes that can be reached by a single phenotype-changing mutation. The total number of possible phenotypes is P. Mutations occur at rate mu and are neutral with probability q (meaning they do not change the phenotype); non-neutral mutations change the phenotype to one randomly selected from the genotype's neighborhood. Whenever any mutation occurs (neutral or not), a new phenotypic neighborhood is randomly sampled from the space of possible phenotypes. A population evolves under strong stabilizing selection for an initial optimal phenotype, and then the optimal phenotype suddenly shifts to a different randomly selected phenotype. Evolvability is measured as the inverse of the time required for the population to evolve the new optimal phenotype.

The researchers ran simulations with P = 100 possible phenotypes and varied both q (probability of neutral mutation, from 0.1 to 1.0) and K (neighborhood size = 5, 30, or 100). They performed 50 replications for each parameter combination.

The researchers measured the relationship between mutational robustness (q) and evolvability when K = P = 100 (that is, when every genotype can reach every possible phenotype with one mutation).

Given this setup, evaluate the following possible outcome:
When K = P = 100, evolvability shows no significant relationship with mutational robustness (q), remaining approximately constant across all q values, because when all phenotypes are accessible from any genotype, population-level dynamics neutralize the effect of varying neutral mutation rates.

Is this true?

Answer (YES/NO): NO